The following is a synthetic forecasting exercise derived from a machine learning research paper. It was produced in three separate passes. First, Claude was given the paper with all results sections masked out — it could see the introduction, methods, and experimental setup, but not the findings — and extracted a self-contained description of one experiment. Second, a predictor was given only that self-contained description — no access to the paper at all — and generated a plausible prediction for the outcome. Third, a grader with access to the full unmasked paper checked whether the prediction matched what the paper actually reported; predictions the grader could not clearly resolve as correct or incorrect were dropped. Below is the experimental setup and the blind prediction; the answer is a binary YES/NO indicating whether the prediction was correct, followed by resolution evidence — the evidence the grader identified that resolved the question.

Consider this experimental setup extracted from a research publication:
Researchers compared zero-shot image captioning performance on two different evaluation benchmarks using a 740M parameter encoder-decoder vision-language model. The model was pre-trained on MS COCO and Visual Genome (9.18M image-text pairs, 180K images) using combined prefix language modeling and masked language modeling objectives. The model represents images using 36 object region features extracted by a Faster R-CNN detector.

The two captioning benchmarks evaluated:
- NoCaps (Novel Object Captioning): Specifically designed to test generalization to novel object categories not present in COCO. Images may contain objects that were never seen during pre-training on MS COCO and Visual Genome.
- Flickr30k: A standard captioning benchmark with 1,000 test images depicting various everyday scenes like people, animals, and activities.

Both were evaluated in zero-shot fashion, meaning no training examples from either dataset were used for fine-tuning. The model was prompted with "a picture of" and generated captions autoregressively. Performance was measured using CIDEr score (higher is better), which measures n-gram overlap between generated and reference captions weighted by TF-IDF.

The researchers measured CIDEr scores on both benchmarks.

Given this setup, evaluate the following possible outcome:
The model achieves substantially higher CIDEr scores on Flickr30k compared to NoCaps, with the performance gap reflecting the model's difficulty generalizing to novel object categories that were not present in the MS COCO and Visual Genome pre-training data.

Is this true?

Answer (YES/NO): NO